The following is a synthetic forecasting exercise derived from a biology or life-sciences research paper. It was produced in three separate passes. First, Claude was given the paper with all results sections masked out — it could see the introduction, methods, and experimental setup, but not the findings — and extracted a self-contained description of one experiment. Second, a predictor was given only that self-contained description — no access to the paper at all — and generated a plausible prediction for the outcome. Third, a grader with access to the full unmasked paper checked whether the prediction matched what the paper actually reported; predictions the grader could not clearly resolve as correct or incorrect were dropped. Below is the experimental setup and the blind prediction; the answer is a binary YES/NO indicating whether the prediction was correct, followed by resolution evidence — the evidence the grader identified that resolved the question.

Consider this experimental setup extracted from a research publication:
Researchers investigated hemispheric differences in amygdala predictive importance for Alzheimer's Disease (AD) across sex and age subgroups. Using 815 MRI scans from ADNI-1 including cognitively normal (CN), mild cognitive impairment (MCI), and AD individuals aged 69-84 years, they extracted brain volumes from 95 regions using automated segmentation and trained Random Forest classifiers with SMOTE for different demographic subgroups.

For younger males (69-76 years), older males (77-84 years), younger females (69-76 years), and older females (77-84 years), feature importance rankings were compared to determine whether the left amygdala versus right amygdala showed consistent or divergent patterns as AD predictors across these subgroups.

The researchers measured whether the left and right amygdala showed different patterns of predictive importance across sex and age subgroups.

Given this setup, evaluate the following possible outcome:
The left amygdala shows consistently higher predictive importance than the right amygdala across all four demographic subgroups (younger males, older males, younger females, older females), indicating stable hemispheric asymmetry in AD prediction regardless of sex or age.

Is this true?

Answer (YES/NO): NO